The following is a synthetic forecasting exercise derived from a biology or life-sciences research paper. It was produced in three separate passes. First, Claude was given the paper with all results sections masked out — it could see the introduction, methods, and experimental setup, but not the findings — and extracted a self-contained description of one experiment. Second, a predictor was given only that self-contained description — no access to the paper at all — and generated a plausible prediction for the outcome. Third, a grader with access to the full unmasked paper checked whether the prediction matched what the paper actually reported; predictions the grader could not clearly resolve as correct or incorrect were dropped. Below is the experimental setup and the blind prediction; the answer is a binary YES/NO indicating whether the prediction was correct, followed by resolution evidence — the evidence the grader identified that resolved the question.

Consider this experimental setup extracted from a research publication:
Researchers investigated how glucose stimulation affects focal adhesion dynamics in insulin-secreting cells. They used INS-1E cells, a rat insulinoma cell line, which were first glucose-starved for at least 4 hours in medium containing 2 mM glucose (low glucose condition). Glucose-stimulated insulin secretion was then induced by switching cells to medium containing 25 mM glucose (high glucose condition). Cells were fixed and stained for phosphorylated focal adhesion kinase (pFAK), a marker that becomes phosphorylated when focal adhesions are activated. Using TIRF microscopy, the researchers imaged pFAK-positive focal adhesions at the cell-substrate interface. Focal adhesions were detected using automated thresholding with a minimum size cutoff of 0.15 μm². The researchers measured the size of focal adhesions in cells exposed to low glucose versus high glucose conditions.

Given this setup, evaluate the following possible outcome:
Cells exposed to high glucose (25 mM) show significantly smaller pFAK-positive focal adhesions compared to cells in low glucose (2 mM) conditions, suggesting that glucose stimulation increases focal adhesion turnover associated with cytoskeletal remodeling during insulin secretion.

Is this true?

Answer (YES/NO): NO